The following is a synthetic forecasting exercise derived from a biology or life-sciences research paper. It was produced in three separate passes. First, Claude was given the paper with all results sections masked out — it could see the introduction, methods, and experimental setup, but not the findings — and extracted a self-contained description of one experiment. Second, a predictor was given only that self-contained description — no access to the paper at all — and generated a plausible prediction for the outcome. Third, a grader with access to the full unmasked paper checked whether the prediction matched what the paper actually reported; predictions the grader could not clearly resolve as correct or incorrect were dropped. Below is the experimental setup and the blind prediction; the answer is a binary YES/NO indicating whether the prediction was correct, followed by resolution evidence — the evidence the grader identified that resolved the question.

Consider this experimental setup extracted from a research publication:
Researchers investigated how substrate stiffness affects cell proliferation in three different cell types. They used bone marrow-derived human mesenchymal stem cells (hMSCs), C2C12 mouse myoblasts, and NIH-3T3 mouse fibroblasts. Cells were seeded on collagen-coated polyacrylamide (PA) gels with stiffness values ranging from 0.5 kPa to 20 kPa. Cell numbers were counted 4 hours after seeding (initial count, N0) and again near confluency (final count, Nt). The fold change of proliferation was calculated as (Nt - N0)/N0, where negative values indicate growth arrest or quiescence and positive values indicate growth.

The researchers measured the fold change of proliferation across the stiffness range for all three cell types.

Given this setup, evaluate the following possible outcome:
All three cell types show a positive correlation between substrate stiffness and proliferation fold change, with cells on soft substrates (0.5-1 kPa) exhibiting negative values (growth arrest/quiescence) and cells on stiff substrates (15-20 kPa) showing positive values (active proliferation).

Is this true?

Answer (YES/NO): NO